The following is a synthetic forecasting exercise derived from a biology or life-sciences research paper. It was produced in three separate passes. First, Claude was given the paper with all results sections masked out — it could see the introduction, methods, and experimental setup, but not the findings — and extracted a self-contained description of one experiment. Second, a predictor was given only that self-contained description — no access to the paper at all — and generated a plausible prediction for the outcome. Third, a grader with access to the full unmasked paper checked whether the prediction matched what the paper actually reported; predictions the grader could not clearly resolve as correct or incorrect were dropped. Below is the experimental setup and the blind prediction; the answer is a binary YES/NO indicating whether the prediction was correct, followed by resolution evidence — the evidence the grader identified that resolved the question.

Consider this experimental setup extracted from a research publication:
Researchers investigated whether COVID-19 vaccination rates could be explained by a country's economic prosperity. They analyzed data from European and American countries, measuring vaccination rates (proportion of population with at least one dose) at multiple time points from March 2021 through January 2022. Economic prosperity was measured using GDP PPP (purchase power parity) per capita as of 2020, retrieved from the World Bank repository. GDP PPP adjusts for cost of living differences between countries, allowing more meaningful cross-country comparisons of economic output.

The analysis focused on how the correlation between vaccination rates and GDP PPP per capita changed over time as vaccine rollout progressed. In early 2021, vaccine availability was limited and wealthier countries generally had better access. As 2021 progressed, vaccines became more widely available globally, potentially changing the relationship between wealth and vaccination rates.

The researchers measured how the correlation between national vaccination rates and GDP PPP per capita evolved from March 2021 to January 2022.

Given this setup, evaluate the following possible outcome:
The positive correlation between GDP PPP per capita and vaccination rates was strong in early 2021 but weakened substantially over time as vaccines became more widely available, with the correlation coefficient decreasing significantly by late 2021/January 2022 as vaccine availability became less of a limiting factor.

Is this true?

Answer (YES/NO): YES